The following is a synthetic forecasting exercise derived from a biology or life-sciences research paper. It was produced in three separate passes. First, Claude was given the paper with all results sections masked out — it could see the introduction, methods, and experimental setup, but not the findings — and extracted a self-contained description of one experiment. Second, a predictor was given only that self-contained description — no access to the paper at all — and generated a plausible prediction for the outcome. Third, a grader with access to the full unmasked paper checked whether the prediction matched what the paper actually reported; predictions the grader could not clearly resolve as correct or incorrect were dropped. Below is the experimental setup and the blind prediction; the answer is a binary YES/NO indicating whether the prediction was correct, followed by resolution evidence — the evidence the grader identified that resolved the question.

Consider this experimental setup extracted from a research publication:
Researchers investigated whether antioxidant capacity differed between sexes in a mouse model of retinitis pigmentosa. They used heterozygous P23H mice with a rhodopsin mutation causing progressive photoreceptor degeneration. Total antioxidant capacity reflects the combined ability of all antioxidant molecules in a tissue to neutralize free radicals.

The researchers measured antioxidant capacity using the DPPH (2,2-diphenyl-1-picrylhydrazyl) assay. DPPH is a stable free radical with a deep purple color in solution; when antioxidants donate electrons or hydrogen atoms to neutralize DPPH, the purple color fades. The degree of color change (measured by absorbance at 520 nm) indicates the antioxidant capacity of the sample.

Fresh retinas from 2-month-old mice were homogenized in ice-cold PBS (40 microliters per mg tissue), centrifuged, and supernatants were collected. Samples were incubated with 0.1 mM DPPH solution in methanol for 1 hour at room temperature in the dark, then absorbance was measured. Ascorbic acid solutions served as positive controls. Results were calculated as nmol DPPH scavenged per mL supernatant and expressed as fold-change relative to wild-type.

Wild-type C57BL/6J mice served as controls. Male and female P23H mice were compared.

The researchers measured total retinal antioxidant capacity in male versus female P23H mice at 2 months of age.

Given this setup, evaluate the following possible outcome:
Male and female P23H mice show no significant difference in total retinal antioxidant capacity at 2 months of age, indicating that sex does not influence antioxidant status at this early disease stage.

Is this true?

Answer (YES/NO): YES